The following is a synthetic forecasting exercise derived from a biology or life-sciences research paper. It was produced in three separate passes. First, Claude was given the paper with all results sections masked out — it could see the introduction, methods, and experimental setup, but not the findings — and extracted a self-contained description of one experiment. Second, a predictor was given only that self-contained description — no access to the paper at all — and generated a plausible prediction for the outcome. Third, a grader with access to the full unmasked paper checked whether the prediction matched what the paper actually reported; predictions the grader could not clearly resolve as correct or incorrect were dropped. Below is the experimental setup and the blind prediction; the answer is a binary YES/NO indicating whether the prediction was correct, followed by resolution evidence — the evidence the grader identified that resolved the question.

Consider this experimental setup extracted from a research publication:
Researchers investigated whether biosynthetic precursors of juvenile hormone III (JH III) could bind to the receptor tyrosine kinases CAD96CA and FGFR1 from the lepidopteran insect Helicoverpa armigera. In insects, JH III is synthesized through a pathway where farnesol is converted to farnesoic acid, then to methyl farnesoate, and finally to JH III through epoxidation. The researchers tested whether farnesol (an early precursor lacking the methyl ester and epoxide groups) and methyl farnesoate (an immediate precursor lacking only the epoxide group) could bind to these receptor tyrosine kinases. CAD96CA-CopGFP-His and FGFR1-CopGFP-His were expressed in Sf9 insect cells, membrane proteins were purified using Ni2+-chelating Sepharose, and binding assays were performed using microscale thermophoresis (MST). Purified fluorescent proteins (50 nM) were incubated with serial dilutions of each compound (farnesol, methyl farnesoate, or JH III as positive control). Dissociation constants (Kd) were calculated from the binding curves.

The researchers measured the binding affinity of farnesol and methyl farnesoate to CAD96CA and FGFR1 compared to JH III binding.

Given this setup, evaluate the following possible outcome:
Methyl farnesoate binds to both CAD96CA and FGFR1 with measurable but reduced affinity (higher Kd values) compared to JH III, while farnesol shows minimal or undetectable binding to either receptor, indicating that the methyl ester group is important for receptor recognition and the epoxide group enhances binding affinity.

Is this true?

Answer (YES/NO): NO